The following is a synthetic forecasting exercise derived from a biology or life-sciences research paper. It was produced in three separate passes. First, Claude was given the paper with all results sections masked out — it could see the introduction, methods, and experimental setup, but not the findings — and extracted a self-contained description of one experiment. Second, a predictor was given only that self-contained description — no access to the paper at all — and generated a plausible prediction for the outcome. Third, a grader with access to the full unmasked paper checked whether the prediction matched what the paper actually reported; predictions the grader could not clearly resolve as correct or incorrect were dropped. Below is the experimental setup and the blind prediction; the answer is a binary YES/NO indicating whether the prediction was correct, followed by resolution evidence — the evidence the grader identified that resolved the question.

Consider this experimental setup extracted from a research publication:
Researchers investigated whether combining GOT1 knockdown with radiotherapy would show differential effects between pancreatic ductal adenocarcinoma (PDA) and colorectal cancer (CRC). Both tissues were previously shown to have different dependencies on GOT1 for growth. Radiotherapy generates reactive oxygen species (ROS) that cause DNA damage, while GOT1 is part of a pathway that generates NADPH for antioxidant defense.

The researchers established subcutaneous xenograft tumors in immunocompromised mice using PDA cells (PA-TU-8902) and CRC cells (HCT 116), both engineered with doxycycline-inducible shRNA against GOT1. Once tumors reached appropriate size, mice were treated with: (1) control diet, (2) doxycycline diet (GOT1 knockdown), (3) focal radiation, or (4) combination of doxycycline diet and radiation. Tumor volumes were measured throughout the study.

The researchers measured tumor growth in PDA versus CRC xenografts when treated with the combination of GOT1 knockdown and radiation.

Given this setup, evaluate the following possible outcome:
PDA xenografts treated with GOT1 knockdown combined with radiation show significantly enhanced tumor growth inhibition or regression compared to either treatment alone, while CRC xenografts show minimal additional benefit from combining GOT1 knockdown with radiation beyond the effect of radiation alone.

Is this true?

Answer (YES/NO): YES